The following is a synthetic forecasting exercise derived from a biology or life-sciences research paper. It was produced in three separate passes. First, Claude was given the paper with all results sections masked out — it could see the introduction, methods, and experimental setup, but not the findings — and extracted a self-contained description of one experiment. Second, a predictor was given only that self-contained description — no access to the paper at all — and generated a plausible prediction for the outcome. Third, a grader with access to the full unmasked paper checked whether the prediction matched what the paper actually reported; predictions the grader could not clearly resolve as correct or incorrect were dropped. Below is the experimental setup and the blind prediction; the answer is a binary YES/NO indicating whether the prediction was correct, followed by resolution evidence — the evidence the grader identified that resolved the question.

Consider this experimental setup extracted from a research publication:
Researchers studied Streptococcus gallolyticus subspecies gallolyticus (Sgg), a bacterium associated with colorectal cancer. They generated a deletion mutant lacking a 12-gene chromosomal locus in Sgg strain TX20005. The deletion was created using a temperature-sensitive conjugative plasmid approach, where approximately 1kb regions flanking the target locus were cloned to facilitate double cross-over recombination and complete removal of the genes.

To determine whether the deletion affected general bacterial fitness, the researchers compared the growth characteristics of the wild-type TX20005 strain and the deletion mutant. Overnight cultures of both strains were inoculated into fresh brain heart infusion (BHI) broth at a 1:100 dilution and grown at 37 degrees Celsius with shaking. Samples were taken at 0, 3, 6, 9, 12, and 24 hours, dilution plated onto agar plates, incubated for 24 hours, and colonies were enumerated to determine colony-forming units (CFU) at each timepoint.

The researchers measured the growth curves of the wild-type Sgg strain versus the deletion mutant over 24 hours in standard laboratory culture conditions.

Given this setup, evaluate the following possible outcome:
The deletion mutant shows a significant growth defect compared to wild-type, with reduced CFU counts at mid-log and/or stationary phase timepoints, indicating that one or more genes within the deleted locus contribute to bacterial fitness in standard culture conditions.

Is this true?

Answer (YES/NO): NO